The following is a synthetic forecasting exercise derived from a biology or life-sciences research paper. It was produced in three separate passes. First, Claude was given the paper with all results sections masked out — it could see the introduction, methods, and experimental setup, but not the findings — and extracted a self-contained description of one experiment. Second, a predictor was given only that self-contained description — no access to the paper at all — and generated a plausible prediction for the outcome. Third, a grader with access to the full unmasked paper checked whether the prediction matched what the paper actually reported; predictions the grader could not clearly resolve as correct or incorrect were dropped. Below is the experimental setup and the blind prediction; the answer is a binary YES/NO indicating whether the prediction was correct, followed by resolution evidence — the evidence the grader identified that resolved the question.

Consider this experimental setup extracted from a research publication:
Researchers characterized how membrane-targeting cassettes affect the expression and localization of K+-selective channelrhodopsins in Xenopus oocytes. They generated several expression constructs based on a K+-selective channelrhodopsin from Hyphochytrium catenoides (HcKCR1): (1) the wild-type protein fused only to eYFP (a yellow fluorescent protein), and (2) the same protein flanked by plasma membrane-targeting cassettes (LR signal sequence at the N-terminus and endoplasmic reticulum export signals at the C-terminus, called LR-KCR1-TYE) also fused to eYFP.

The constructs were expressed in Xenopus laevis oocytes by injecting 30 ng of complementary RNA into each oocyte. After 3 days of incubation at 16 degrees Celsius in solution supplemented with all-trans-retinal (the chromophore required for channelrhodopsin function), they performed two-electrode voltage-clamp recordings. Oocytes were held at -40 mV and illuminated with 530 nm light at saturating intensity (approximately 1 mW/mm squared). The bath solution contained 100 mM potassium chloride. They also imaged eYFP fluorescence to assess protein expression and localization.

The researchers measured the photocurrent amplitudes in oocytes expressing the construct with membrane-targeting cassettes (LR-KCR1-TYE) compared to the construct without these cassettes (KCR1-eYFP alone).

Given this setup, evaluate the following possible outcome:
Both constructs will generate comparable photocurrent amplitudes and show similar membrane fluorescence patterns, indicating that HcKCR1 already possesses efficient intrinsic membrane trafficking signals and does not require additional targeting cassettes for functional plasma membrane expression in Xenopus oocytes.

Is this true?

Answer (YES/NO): NO